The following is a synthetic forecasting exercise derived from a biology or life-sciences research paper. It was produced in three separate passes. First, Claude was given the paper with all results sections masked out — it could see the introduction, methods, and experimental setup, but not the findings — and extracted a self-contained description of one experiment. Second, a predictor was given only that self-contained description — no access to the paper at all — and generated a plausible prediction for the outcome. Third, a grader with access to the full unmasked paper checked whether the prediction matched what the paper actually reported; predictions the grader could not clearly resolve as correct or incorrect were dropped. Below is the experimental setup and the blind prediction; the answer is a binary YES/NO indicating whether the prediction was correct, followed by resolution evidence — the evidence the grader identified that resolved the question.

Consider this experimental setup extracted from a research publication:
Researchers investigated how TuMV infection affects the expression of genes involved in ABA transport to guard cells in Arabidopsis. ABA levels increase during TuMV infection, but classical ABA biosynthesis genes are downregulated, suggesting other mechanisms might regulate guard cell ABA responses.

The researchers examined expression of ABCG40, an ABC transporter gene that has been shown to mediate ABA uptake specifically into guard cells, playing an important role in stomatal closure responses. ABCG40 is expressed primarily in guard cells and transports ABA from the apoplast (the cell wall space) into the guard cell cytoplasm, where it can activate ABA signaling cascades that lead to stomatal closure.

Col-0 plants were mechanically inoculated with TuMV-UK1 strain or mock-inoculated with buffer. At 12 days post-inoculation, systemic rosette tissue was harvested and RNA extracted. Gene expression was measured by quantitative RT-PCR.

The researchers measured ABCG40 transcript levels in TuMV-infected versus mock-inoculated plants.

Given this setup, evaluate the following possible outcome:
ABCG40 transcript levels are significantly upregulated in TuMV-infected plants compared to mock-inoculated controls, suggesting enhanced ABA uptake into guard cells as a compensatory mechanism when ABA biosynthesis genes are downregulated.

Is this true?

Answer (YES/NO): YES